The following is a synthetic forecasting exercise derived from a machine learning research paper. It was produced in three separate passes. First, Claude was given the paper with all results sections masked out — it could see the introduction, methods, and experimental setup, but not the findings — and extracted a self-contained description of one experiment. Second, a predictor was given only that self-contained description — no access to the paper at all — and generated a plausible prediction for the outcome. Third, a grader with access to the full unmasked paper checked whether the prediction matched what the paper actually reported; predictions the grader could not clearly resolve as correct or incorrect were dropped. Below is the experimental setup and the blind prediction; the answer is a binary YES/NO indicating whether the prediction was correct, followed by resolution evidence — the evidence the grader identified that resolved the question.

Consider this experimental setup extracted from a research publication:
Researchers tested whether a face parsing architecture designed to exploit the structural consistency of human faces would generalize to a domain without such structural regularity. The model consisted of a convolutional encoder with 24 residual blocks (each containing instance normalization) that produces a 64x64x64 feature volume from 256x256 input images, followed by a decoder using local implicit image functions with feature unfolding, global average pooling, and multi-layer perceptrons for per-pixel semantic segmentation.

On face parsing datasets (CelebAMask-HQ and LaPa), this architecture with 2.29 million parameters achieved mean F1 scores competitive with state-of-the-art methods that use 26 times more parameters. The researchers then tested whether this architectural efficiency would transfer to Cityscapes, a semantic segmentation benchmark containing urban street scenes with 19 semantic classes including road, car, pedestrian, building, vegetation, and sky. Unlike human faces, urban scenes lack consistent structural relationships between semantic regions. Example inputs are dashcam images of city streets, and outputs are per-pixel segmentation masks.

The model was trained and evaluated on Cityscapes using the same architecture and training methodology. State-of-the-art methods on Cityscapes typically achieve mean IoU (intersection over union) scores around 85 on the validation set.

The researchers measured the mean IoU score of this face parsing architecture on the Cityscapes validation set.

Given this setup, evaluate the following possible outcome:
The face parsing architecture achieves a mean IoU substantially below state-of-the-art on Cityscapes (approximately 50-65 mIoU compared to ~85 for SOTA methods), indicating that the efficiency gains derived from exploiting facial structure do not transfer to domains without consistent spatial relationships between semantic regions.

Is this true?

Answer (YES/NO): YES